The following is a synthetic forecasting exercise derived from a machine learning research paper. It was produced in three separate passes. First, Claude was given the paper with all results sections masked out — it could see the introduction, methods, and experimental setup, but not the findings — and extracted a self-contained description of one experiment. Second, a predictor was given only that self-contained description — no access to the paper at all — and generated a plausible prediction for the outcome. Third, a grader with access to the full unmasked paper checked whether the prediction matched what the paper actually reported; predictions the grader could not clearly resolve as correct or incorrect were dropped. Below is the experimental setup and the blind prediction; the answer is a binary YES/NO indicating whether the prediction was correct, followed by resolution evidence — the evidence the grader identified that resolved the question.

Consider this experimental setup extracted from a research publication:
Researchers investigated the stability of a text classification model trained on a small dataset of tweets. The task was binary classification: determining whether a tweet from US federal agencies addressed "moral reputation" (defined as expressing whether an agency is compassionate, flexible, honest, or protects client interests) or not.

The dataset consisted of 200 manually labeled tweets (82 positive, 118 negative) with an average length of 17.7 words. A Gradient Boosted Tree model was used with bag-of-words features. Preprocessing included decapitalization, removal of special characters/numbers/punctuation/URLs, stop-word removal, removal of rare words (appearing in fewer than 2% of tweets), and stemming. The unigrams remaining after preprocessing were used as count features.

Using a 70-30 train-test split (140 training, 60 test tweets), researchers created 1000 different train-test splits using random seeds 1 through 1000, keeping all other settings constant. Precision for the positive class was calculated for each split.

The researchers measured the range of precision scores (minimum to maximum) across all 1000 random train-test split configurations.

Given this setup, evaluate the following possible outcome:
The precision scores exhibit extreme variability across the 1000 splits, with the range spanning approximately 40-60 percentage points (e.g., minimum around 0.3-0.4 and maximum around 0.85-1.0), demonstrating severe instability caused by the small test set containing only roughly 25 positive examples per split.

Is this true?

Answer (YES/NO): NO